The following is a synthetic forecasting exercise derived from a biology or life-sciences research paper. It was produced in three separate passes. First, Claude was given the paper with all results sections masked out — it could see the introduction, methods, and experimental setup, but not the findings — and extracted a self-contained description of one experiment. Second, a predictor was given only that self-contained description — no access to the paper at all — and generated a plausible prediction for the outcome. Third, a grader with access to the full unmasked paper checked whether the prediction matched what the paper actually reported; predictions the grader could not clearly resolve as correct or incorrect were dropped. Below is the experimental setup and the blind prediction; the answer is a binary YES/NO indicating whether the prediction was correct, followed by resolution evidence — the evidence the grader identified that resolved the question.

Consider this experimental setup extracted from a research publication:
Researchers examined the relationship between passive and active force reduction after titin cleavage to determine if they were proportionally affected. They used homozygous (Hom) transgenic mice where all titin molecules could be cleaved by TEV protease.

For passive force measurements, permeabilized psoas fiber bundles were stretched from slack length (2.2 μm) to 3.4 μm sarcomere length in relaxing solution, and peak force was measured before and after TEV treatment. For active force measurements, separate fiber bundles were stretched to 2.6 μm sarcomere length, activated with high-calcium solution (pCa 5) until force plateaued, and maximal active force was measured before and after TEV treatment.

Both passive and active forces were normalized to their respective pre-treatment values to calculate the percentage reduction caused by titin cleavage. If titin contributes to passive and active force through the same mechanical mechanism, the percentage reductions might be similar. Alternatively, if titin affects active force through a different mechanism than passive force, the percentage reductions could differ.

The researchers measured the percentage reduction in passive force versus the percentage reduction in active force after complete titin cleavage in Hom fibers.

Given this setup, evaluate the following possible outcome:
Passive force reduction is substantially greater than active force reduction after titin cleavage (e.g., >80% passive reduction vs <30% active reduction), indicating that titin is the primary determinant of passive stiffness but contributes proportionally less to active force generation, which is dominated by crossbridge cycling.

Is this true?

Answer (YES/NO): NO